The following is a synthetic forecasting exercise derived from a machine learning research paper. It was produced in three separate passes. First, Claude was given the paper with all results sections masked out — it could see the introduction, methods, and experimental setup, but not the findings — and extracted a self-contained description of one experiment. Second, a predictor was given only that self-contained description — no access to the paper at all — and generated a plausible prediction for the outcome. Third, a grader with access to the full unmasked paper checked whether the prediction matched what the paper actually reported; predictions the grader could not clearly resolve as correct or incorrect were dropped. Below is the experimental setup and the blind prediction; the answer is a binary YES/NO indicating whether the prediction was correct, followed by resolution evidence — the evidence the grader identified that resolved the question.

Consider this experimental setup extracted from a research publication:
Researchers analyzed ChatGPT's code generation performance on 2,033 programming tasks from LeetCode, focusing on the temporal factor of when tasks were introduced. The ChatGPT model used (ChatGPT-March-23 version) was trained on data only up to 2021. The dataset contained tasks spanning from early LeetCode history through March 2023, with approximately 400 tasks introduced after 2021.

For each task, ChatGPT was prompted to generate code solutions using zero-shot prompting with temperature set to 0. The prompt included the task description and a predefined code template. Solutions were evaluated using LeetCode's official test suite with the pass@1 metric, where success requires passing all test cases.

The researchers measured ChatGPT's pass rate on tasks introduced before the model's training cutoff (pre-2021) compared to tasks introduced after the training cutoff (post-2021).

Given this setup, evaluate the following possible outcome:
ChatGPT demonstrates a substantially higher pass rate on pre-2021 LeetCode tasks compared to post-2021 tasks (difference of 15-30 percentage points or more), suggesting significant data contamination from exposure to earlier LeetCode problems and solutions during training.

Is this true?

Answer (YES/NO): YES